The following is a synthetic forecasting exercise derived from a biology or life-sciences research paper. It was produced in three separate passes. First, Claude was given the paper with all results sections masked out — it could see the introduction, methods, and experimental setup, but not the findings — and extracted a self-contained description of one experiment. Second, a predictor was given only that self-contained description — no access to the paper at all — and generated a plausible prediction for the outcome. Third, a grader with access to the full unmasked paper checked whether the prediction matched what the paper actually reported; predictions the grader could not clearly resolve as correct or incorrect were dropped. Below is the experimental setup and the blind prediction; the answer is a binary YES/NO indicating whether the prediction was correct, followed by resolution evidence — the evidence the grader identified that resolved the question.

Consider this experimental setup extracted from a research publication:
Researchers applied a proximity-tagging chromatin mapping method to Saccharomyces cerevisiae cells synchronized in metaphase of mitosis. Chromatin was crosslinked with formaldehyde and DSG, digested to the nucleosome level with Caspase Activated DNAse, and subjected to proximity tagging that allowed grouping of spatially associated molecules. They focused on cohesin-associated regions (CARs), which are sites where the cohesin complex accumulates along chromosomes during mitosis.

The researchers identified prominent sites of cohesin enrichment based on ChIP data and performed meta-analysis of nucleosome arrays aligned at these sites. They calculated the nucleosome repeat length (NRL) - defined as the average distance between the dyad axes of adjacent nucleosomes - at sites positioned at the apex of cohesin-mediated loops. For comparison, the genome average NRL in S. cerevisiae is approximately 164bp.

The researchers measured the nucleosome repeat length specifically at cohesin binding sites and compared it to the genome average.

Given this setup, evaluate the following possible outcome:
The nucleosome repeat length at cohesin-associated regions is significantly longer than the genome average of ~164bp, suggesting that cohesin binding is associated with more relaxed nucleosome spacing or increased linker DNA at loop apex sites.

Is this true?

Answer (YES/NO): YES